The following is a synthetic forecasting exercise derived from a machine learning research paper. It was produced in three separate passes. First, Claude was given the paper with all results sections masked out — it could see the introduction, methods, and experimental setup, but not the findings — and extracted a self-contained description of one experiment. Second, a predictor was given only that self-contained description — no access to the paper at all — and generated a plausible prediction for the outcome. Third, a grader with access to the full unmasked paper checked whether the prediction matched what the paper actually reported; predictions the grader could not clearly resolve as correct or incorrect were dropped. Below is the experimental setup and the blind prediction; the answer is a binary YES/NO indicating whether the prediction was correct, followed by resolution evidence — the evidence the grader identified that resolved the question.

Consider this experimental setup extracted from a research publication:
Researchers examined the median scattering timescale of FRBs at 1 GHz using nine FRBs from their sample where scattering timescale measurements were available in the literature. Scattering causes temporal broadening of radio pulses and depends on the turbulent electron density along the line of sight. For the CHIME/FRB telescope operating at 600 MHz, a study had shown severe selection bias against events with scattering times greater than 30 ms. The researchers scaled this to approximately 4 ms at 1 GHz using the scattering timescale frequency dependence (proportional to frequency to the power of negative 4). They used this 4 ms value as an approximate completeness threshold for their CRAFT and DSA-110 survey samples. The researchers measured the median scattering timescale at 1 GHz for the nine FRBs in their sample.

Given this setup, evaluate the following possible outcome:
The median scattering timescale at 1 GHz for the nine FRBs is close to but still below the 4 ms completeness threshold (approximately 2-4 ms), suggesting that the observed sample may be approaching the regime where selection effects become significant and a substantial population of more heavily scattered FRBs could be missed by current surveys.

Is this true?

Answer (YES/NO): NO